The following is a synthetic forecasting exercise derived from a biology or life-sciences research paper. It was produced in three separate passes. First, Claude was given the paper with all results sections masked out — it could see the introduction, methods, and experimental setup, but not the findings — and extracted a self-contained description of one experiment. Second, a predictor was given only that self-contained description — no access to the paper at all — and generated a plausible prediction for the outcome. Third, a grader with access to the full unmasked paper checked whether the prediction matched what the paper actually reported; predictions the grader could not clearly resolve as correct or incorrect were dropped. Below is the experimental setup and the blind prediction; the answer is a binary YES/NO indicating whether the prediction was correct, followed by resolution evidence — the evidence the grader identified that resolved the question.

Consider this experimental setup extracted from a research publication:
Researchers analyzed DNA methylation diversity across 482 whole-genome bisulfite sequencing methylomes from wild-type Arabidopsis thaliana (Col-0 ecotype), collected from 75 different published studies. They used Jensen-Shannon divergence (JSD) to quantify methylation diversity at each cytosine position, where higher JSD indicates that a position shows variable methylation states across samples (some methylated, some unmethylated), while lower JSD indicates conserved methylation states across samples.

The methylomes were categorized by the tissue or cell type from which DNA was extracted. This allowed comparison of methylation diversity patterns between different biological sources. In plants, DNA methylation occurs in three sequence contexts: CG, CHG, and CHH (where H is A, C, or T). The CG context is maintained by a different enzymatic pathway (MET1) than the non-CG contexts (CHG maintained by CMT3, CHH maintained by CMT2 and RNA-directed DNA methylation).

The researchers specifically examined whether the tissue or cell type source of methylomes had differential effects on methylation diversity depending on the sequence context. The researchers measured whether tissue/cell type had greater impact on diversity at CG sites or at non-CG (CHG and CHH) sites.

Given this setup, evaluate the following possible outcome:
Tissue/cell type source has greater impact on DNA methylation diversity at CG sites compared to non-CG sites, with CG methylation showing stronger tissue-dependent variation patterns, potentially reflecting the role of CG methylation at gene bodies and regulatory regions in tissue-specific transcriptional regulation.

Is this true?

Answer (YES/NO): NO